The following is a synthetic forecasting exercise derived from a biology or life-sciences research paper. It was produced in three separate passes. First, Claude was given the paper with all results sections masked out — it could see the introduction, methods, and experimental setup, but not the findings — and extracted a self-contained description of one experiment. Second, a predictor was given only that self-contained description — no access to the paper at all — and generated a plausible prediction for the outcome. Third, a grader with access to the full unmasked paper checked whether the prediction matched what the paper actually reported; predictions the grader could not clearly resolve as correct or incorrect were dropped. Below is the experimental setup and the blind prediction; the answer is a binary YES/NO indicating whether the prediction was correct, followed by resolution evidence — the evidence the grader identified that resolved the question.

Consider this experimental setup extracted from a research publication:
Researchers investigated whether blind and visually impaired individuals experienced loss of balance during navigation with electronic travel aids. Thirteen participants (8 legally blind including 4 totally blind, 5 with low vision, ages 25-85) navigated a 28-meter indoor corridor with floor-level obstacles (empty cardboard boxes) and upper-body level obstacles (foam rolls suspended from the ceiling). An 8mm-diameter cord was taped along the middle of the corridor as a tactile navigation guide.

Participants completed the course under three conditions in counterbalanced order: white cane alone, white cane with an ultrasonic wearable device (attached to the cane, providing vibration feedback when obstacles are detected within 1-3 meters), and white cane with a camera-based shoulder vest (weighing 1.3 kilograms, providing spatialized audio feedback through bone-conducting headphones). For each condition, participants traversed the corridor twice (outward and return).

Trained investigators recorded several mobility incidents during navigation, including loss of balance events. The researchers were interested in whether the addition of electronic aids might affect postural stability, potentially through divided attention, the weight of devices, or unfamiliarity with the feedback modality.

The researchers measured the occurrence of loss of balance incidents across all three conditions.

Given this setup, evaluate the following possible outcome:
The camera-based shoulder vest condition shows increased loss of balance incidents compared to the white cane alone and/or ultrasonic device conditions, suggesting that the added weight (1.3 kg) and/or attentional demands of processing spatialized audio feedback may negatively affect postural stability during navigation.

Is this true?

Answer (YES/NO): NO